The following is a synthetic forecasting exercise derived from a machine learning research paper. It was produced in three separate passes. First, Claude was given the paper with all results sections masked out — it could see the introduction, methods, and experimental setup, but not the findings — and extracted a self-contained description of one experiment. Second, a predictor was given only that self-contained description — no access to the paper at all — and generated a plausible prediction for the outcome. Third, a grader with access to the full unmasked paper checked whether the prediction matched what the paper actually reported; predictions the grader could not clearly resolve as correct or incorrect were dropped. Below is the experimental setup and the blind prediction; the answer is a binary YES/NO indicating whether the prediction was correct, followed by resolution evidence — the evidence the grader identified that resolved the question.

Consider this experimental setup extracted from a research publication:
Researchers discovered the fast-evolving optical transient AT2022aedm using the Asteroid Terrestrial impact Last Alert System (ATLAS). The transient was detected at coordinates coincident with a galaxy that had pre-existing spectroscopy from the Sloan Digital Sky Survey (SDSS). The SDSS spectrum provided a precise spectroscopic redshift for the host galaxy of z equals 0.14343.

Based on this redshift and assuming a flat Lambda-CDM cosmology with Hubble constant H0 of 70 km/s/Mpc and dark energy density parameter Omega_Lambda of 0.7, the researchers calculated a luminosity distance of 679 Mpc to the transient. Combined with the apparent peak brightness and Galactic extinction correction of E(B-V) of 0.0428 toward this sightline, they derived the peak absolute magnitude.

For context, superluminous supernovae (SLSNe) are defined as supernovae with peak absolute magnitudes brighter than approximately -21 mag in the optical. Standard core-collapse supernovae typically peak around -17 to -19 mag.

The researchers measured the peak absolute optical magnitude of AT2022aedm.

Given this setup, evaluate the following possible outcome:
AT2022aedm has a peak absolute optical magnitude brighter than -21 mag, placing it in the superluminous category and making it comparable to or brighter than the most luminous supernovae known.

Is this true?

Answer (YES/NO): YES